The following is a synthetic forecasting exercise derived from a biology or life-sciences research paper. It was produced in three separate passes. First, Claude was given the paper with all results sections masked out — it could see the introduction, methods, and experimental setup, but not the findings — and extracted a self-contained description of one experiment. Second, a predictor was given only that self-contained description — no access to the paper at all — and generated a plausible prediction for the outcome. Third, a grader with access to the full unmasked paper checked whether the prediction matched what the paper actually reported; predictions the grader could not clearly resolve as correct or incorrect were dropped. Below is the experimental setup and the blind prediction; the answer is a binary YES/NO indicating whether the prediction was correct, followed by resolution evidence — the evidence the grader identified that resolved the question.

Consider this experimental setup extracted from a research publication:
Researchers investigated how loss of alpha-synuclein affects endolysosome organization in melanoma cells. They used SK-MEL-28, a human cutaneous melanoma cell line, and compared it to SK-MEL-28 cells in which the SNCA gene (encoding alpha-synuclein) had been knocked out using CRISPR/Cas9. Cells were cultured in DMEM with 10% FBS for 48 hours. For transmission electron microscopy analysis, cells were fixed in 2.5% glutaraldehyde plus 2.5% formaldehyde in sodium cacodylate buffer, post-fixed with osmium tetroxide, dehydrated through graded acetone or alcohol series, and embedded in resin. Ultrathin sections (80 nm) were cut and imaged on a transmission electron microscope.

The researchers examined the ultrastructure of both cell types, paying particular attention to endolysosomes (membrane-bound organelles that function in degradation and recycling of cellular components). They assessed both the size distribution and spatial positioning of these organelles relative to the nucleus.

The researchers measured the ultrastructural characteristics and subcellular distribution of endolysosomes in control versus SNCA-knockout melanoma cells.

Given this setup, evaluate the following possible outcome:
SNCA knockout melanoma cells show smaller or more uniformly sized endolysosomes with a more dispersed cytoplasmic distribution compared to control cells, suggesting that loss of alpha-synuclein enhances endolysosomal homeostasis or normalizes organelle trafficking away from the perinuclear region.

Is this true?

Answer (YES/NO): NO